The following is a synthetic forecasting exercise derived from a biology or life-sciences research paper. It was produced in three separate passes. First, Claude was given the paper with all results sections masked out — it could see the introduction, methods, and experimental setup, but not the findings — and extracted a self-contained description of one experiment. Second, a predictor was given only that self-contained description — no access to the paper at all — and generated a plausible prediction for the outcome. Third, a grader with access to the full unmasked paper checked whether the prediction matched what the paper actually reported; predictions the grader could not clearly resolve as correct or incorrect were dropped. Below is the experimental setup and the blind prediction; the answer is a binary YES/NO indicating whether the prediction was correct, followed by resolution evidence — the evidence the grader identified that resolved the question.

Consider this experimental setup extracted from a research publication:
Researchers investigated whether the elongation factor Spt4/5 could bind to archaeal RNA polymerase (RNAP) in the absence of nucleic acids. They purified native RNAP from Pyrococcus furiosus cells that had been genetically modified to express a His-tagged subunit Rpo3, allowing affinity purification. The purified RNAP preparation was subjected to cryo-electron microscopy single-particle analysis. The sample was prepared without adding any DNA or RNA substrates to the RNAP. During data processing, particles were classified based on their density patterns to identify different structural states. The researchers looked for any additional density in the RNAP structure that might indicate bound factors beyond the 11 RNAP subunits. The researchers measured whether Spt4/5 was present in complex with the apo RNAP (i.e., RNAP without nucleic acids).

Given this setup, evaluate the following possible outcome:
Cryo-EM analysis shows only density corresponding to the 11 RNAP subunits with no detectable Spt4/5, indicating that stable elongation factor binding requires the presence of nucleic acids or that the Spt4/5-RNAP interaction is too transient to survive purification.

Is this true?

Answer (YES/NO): NO